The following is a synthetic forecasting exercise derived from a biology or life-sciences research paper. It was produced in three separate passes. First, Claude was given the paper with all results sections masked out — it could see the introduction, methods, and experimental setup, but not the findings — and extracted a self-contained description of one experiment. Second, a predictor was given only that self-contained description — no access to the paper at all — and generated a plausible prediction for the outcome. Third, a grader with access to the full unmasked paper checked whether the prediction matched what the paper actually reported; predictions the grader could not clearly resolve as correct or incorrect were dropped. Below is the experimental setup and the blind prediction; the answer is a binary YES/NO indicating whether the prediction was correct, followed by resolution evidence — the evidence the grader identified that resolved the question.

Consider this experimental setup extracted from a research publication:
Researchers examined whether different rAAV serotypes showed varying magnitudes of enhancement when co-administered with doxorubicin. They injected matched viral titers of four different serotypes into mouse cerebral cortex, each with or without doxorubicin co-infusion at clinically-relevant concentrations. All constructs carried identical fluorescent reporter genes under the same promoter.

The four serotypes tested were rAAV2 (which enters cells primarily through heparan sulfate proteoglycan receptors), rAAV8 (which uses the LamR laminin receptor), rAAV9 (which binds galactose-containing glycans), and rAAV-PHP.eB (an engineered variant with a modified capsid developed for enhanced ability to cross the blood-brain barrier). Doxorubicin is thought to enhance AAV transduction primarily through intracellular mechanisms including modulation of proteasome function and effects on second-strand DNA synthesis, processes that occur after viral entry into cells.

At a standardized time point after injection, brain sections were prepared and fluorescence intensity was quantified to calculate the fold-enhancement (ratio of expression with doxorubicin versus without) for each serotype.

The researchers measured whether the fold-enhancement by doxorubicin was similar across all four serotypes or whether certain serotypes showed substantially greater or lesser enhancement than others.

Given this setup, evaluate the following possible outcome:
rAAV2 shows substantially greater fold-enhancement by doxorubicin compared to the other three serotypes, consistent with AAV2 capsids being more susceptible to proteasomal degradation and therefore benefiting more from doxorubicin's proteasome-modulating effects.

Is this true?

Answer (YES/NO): NO